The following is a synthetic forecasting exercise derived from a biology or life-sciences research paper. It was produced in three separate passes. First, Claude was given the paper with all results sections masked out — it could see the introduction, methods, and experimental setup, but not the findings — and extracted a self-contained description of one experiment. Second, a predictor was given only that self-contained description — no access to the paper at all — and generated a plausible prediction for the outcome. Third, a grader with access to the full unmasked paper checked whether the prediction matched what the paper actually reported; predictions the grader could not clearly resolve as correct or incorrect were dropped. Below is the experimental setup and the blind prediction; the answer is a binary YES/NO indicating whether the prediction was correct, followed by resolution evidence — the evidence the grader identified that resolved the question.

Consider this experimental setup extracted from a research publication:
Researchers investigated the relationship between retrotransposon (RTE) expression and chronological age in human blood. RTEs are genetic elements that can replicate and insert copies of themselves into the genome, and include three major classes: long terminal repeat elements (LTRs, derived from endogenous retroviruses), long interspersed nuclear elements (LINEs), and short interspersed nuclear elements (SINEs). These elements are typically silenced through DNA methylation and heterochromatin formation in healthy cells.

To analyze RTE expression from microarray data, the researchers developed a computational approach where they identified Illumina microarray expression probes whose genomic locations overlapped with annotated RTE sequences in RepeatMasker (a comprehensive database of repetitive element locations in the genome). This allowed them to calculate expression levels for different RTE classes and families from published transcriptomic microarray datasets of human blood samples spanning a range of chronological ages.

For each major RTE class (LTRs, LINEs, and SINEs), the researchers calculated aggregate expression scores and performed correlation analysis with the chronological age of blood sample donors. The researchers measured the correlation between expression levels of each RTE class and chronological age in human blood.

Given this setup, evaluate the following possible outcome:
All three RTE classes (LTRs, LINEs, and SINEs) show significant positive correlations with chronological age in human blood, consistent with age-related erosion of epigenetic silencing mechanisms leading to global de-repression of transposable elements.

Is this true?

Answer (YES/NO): NO